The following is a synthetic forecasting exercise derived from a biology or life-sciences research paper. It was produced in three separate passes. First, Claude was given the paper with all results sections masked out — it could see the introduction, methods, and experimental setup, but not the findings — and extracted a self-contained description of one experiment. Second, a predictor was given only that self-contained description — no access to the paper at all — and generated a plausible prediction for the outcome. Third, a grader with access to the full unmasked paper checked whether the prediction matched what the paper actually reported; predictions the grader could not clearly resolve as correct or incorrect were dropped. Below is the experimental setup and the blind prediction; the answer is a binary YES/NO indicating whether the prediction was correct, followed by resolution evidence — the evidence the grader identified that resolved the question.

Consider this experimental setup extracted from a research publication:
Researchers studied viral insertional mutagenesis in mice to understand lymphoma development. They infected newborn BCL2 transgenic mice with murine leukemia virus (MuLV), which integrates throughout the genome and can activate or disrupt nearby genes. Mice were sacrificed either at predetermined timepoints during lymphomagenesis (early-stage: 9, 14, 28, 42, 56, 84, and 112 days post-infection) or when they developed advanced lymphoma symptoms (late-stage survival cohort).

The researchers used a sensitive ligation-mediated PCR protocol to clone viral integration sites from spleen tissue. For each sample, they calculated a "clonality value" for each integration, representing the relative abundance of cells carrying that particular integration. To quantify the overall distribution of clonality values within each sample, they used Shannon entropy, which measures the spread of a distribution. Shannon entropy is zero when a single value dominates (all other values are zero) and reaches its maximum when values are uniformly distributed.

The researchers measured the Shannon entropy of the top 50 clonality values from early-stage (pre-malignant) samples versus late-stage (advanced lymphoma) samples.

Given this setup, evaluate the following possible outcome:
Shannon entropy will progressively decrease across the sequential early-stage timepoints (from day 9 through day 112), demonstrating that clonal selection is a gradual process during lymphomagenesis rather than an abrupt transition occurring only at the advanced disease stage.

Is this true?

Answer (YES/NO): NO